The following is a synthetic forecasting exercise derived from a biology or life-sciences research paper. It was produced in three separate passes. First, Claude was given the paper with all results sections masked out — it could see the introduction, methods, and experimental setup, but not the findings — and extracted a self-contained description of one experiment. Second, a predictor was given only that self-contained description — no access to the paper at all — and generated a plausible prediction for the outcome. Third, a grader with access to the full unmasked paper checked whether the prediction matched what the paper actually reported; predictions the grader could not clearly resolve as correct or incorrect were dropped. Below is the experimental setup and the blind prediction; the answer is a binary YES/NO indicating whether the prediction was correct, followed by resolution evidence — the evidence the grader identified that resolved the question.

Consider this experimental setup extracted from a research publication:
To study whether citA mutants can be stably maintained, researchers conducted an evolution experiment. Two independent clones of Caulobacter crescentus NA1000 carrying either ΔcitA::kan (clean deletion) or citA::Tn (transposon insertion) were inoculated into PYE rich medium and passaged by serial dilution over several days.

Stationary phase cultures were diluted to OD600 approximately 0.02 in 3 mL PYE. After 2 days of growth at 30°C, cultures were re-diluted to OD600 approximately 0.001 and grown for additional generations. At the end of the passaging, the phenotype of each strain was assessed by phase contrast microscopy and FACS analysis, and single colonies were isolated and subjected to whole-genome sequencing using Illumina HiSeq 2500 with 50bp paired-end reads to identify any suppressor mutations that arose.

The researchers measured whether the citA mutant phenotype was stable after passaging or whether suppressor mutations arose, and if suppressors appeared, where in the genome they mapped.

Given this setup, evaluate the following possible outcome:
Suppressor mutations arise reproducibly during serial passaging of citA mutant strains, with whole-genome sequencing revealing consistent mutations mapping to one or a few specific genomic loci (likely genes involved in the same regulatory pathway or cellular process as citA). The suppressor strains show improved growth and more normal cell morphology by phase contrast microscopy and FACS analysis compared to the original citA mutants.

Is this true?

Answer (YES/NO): YES